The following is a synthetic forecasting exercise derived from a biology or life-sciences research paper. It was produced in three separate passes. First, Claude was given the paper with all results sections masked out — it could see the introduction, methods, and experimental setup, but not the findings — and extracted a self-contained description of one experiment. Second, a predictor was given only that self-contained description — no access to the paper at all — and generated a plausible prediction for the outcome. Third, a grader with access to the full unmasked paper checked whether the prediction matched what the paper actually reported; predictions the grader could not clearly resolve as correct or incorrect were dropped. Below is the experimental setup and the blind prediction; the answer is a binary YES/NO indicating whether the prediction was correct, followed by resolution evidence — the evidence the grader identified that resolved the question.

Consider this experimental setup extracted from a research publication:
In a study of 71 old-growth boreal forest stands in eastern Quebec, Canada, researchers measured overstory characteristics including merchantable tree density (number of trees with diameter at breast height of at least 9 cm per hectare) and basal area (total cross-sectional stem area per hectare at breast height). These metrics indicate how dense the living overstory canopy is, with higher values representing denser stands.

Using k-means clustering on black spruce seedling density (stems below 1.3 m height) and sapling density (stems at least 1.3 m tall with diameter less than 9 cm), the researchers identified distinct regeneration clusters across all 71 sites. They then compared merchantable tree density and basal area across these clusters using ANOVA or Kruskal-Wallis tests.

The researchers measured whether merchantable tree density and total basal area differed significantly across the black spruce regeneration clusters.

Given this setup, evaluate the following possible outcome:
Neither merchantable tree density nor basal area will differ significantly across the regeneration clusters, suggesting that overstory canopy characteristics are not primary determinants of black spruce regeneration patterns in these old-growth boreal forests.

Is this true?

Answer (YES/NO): NO